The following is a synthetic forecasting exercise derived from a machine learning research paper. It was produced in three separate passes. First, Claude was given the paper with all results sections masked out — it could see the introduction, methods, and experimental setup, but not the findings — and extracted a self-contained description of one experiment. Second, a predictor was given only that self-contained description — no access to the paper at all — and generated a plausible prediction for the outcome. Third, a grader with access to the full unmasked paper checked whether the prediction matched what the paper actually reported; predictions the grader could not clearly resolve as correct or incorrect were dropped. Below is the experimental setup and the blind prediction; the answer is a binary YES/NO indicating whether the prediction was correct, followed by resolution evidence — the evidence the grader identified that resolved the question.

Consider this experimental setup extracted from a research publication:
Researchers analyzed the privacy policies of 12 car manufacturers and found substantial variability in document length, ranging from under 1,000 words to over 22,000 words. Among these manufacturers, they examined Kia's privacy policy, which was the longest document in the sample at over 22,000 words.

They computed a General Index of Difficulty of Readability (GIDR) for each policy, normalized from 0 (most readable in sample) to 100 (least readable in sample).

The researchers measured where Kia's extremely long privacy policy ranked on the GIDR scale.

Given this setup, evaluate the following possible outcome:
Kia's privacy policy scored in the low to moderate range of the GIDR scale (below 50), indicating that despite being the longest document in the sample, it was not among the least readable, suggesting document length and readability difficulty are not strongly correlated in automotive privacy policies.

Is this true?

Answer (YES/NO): YES